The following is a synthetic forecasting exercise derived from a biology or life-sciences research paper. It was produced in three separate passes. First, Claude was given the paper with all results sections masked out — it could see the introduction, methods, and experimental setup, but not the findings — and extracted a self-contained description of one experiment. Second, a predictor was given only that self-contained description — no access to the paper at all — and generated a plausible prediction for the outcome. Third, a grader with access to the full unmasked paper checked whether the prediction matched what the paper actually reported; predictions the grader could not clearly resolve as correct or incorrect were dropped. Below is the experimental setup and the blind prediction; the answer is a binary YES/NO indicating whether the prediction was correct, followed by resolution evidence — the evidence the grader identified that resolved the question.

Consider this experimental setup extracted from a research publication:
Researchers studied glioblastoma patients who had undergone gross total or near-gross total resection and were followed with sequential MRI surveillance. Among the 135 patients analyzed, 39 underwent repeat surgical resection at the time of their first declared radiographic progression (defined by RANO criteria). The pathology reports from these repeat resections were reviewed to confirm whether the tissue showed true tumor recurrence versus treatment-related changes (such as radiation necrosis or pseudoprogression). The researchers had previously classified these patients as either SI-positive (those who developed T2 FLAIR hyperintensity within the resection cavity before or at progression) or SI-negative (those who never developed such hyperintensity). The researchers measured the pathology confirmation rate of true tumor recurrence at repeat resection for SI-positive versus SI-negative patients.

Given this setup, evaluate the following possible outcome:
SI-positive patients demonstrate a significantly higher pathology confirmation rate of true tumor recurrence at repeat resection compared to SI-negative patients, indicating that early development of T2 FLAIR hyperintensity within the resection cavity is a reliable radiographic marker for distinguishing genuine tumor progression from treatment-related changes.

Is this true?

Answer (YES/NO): YES